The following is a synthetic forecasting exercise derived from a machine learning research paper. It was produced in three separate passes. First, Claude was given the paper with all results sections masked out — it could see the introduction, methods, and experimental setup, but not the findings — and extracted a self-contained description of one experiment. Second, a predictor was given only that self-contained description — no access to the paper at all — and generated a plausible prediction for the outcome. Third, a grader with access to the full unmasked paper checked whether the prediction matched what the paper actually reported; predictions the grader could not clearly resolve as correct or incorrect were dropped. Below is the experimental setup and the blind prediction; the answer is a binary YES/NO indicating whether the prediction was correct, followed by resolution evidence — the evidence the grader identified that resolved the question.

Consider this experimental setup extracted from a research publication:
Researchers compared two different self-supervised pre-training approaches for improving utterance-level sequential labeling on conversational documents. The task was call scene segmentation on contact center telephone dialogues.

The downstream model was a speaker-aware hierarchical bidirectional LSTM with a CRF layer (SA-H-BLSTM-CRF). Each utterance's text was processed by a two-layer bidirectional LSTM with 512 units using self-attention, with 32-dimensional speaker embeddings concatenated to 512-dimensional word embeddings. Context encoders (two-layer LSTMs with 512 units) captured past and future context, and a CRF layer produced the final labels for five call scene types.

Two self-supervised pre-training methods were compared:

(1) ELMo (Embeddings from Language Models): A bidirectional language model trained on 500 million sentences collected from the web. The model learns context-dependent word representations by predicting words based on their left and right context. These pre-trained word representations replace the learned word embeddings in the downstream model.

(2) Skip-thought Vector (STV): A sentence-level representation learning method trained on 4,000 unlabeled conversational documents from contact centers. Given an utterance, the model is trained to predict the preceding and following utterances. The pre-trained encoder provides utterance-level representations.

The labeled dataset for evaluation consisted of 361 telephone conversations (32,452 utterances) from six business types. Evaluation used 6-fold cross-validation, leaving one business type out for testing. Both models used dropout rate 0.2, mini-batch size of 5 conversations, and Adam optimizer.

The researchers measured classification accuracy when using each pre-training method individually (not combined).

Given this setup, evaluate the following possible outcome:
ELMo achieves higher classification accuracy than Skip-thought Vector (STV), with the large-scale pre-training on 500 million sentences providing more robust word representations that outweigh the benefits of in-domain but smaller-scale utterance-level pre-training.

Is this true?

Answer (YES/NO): YES